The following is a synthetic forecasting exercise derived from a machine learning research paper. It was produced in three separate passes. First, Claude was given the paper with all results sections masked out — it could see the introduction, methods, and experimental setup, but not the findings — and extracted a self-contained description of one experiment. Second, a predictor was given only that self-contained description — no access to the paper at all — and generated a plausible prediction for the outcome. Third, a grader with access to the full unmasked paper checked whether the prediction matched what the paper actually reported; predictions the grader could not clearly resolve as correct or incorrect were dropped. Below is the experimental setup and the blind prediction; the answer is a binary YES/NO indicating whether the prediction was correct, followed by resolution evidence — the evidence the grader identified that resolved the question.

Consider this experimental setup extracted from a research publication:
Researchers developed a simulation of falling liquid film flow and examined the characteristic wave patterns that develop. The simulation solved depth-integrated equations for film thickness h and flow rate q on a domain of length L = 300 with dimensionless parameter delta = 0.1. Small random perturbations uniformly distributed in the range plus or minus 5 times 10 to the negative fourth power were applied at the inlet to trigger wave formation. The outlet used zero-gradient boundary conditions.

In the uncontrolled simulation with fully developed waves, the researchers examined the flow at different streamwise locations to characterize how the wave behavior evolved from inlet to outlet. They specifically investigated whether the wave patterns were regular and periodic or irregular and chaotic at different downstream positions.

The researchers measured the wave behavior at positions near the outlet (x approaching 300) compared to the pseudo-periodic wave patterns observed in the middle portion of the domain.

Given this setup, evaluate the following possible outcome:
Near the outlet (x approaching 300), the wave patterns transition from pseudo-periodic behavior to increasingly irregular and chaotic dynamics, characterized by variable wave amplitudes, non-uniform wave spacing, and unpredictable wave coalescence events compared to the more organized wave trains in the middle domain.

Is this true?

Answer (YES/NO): YES